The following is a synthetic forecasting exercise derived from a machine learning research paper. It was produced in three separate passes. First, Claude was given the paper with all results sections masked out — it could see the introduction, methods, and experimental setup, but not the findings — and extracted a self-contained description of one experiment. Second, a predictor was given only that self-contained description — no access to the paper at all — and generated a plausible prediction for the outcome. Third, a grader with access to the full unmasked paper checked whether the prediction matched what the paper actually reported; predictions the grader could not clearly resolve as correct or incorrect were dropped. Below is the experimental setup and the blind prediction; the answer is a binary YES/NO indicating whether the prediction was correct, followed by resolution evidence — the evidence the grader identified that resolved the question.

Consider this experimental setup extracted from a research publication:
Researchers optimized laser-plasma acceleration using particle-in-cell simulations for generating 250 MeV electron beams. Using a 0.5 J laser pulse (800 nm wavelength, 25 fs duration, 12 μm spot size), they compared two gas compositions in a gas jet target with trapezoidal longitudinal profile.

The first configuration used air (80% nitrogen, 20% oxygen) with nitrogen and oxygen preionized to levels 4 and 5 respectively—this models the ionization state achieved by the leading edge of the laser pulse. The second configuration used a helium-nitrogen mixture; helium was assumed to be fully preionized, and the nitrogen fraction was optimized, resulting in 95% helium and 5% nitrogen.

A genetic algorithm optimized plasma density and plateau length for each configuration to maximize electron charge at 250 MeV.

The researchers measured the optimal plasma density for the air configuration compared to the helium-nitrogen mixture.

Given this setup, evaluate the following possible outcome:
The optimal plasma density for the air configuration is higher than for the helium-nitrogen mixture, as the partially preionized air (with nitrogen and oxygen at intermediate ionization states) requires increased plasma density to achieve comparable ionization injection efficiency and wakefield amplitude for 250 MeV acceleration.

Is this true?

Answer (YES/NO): NO